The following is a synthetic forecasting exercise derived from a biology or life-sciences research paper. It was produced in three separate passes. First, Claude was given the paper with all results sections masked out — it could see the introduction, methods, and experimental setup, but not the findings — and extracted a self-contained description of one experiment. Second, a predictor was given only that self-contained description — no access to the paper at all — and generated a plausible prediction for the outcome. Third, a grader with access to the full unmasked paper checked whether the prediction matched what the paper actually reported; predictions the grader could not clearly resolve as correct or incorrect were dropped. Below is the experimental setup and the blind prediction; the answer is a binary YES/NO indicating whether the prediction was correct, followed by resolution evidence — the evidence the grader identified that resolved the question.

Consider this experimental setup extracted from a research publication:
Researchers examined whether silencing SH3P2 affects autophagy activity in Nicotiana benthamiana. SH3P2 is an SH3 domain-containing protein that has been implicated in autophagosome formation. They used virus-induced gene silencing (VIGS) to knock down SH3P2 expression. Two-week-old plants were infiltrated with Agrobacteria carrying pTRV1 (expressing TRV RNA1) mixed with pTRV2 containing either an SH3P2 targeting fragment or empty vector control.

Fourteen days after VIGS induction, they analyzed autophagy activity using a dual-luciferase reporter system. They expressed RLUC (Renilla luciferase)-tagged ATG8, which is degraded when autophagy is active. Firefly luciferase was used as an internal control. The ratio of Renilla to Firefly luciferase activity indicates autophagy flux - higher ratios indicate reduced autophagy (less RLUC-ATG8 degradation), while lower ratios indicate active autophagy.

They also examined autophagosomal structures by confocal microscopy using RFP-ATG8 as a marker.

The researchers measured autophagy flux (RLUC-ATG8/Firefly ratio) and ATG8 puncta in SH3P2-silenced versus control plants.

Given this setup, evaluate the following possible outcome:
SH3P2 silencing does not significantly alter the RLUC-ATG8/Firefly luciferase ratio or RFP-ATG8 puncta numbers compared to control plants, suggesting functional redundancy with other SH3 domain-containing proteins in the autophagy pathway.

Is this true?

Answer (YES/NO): NO